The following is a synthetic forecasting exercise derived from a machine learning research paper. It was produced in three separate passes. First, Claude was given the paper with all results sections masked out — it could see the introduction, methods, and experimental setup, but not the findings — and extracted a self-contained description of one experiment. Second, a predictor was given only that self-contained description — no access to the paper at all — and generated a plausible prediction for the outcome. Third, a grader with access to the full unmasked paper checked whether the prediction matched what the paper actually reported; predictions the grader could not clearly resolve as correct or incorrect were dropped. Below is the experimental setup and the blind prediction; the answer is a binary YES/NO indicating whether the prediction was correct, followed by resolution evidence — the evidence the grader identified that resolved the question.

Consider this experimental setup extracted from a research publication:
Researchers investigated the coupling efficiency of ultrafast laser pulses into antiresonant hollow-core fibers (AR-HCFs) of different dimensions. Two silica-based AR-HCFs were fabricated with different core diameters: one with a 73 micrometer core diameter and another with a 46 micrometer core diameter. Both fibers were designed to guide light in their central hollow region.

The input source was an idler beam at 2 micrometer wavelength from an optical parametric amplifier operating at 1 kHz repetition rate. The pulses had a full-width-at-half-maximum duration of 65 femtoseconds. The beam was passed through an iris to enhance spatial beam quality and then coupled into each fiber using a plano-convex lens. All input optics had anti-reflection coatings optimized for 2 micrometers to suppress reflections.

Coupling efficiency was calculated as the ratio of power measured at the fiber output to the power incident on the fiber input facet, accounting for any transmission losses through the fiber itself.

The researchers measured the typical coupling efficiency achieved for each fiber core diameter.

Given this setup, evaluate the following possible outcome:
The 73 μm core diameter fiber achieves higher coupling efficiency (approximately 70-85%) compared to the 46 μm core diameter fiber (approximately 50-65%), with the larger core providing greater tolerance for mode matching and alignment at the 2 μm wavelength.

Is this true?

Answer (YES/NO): NO